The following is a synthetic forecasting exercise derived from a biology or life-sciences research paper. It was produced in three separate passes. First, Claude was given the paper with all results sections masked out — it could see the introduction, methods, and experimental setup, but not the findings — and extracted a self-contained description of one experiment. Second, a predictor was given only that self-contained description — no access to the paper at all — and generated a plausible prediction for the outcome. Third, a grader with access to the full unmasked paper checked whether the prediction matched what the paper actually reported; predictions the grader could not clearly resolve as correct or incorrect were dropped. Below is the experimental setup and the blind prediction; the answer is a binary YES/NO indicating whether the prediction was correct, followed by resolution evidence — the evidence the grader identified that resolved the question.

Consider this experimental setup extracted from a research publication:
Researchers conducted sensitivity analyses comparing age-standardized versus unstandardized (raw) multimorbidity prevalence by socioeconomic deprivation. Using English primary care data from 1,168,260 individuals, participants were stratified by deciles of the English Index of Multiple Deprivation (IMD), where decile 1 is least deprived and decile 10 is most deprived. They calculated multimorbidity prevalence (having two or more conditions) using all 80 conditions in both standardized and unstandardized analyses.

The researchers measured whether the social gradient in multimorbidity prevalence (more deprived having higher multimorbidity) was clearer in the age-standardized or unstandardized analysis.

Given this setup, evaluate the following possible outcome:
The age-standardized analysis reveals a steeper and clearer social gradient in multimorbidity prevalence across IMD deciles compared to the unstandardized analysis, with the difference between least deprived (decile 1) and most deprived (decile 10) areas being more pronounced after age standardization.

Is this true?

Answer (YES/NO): YES